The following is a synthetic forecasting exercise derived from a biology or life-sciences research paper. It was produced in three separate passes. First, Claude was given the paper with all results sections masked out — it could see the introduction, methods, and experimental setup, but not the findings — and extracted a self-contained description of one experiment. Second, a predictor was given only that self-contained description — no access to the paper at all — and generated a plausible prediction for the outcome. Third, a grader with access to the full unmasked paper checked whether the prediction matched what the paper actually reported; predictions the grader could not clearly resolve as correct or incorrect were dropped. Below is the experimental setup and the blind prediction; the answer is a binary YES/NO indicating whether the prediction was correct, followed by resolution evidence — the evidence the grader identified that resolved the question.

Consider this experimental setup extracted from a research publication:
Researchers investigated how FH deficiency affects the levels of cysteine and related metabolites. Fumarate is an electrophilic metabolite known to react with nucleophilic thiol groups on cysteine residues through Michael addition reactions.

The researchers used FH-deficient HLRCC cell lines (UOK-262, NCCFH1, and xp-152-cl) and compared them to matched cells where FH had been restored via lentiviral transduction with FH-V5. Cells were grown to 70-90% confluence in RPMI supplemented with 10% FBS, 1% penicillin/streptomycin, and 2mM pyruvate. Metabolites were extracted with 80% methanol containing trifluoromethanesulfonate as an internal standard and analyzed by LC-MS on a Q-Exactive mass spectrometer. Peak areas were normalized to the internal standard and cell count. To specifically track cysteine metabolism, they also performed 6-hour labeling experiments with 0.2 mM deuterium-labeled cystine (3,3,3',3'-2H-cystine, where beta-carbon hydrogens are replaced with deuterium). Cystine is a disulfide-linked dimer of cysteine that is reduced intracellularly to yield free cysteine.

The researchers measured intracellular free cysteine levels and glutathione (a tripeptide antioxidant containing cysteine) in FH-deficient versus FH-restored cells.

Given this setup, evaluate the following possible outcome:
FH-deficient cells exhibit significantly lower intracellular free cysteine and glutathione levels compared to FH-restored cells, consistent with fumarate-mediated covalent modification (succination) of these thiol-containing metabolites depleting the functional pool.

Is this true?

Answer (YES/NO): NO